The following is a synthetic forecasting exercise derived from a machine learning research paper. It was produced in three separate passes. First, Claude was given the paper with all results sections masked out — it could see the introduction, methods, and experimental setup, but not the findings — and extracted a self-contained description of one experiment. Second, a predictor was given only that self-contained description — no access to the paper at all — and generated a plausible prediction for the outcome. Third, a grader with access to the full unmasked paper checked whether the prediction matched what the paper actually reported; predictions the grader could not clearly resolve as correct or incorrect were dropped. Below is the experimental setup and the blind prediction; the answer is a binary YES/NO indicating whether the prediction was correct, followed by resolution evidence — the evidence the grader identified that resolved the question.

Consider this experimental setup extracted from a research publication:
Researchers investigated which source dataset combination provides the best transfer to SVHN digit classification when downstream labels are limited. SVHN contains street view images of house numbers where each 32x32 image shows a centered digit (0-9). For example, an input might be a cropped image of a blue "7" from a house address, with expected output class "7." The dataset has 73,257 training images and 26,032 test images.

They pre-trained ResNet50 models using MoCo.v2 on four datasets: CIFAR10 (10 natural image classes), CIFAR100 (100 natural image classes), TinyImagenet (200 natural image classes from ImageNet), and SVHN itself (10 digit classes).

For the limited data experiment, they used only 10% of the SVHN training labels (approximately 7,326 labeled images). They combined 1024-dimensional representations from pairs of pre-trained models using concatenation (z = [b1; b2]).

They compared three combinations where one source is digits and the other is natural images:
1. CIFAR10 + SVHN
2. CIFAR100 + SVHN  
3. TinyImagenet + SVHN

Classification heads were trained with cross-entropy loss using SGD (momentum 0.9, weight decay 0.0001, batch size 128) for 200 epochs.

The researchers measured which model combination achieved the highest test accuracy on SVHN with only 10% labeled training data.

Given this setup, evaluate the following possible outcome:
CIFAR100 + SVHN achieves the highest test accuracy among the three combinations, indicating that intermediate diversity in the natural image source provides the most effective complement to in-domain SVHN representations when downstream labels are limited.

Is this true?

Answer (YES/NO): YES